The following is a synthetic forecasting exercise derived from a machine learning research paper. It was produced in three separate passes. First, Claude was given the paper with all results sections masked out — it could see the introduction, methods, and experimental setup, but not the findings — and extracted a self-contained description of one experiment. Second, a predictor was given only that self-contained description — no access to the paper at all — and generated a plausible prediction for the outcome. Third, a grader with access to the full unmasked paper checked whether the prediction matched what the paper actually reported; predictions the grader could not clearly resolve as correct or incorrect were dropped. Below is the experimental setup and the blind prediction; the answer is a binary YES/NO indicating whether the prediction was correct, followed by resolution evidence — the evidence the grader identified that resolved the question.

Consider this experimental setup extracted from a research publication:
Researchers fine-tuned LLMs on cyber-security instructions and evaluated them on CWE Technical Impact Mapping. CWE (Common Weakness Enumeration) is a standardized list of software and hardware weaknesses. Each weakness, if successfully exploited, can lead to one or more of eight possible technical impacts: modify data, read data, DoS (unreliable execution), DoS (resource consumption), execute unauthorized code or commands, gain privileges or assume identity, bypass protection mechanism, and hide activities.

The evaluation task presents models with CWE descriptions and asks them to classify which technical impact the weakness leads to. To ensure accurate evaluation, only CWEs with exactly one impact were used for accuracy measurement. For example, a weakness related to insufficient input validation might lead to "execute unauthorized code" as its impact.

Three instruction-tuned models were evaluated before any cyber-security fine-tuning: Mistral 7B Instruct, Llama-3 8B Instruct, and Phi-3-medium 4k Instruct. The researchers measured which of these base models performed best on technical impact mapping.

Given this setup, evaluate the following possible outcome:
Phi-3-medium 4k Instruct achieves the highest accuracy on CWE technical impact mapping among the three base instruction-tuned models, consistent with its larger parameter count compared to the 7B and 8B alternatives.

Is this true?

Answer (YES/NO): YES